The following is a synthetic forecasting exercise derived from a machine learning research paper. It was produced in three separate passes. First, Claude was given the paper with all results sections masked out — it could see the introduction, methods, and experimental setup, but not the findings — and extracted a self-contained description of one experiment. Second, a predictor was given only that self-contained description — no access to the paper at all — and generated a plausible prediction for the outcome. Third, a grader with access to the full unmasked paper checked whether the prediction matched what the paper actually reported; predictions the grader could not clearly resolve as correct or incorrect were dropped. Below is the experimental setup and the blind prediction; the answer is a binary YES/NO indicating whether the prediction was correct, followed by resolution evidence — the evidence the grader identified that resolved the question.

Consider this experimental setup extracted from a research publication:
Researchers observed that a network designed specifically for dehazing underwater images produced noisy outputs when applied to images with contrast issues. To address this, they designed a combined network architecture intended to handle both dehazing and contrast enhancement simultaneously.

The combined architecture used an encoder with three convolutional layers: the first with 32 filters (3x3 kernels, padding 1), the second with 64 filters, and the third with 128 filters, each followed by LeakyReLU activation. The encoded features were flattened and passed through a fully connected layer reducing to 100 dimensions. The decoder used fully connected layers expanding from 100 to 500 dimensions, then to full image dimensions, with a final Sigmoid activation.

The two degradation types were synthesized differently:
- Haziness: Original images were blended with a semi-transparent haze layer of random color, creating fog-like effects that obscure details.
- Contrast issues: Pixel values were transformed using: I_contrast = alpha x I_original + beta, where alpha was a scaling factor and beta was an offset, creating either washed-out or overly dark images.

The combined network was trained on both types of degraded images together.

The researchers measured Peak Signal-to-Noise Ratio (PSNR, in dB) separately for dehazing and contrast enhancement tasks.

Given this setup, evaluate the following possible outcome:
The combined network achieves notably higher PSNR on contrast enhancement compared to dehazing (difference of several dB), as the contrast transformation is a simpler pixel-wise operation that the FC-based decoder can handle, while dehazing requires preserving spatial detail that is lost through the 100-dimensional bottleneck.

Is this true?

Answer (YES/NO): NO